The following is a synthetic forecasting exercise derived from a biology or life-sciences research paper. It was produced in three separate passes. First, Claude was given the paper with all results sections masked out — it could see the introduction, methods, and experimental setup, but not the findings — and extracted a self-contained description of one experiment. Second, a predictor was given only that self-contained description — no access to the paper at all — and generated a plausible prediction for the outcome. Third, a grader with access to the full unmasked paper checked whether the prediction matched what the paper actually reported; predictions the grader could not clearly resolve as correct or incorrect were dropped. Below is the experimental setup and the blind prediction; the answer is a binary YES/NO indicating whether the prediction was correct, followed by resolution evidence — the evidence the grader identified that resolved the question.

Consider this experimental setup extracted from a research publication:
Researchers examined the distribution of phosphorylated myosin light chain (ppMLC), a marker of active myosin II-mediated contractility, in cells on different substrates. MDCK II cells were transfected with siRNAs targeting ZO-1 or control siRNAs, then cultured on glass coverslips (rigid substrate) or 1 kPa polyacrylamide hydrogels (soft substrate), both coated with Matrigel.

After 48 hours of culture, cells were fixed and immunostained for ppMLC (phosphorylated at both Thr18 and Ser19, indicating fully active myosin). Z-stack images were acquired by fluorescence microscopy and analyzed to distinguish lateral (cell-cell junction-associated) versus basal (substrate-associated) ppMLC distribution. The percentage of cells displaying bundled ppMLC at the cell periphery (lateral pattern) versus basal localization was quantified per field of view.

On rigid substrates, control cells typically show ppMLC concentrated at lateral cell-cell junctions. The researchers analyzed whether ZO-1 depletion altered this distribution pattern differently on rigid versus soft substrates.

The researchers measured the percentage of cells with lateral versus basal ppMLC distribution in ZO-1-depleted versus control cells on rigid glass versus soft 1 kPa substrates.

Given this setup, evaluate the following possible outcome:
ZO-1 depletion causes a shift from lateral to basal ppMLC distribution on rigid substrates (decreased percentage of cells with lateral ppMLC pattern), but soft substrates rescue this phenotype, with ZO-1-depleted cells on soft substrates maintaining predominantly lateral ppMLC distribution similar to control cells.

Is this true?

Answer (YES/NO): NO